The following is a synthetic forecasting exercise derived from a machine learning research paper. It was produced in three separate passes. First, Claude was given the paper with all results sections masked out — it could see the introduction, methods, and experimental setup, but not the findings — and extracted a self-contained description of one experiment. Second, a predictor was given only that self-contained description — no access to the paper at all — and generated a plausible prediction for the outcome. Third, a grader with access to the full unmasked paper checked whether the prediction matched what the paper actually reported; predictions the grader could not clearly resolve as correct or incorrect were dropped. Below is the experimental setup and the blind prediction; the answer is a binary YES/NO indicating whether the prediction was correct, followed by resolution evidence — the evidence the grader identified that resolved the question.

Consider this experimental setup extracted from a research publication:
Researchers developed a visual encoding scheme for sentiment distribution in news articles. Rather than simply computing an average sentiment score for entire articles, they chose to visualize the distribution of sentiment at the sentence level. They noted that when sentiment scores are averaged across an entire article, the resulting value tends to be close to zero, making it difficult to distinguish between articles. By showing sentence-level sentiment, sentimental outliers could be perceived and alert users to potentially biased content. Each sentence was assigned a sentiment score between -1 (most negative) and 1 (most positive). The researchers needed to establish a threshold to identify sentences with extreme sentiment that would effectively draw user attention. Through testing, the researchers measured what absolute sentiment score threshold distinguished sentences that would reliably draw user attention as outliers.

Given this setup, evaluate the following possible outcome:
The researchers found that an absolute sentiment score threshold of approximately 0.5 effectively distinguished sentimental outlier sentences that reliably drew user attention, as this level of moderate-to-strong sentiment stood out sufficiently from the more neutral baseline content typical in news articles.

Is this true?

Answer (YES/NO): YES